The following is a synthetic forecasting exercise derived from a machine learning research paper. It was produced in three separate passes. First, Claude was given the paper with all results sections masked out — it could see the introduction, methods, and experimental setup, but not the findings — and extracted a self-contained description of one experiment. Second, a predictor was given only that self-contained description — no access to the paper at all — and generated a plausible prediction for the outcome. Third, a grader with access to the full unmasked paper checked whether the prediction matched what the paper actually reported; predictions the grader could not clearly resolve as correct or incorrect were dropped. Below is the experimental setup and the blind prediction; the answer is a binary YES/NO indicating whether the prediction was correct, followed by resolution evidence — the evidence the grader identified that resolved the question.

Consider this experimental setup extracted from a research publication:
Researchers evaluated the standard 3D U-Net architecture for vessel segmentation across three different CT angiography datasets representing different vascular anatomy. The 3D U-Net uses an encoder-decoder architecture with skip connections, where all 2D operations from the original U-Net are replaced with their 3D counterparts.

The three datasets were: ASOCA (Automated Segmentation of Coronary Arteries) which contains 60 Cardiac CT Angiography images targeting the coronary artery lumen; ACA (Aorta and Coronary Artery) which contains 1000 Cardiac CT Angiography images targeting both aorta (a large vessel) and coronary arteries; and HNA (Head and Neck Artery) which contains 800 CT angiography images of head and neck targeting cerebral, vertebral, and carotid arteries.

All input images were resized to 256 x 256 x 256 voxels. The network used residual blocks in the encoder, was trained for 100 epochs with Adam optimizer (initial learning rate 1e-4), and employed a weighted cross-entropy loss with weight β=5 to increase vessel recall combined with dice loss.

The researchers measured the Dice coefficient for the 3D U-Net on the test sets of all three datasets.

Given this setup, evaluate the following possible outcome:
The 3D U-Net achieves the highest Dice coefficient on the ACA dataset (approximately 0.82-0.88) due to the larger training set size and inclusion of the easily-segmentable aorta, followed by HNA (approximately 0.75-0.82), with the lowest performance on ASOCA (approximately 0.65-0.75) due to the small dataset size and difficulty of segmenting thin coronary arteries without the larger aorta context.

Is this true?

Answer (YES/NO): NO